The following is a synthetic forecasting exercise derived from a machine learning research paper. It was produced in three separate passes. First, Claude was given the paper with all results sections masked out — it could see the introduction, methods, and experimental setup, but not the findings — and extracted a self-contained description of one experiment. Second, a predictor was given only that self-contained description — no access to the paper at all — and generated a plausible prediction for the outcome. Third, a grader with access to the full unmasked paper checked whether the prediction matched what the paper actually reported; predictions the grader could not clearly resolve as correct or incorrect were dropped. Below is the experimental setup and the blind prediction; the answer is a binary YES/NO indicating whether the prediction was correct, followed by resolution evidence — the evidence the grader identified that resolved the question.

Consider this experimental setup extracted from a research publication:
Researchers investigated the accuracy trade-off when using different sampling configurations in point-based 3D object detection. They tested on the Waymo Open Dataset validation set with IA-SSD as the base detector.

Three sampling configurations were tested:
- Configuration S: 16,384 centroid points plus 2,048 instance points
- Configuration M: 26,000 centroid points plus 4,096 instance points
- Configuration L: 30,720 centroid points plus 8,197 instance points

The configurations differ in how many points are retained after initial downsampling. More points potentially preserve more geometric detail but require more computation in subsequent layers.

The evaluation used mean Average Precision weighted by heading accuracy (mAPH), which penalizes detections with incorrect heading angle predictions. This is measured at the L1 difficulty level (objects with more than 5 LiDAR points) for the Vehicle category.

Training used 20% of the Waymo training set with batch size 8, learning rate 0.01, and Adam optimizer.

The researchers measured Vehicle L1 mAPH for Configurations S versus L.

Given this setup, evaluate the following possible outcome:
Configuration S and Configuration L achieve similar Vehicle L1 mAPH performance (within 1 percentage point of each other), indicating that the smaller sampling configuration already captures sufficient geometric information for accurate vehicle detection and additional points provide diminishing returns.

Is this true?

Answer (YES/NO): YES